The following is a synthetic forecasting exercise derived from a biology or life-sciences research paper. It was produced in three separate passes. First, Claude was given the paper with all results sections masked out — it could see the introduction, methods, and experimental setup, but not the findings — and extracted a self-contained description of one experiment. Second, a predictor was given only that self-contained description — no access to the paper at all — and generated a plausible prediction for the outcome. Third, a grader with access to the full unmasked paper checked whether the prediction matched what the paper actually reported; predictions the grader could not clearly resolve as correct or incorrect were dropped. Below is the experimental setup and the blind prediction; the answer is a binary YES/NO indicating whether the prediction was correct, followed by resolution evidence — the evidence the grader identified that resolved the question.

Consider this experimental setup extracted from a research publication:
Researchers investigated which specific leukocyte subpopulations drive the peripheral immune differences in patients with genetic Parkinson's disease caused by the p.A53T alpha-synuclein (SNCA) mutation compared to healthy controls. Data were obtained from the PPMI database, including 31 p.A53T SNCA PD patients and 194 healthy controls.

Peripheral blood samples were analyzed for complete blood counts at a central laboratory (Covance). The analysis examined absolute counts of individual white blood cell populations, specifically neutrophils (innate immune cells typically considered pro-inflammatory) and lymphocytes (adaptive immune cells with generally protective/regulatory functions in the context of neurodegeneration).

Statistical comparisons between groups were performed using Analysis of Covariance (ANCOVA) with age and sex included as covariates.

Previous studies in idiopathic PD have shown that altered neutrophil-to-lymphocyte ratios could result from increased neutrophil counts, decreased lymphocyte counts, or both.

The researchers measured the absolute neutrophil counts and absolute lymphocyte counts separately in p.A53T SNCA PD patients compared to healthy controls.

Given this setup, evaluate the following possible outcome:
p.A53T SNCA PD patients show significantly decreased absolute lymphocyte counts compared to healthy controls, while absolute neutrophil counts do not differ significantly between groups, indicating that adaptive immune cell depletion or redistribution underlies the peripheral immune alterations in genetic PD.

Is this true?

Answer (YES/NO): NO